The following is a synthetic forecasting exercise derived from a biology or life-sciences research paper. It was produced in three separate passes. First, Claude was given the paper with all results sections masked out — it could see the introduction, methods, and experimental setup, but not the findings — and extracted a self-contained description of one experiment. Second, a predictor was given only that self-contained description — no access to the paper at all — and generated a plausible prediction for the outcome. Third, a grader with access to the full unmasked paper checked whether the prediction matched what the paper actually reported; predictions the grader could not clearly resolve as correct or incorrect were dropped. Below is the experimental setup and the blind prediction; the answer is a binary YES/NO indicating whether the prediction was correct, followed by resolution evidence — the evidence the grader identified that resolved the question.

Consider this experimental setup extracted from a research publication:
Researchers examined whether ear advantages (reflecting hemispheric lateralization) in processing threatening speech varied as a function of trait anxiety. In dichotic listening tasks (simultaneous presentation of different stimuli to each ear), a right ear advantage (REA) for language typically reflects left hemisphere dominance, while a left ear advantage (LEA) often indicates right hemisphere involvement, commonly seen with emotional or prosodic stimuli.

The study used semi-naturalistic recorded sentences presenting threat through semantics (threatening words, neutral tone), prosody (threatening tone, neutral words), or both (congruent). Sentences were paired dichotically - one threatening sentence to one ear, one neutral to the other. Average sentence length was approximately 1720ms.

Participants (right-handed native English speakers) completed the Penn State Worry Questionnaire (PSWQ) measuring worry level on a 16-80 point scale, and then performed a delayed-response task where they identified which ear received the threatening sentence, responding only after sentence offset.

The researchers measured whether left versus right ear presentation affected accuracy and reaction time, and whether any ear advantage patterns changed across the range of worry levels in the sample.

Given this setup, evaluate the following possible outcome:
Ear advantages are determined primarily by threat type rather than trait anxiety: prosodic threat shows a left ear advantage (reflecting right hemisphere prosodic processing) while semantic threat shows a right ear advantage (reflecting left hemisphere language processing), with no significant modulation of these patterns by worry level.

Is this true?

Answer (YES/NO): NO